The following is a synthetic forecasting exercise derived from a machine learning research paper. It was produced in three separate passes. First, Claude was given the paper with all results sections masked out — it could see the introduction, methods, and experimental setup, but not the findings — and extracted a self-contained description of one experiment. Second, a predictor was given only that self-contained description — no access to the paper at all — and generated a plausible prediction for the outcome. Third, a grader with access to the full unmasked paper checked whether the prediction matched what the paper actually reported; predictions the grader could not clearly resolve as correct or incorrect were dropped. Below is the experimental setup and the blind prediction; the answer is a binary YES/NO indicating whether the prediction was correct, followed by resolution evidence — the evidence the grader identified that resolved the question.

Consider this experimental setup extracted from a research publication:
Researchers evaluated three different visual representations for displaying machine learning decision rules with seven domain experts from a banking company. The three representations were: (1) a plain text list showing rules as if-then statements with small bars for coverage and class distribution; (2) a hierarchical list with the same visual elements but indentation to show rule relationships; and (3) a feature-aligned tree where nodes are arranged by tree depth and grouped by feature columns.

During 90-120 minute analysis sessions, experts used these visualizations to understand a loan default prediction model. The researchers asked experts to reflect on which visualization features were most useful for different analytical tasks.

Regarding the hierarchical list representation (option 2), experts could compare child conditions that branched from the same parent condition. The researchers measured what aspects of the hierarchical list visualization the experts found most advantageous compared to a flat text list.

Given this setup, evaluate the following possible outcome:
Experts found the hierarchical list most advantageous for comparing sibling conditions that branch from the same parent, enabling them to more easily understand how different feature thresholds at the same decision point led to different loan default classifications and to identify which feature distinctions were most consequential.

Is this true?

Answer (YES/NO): NO